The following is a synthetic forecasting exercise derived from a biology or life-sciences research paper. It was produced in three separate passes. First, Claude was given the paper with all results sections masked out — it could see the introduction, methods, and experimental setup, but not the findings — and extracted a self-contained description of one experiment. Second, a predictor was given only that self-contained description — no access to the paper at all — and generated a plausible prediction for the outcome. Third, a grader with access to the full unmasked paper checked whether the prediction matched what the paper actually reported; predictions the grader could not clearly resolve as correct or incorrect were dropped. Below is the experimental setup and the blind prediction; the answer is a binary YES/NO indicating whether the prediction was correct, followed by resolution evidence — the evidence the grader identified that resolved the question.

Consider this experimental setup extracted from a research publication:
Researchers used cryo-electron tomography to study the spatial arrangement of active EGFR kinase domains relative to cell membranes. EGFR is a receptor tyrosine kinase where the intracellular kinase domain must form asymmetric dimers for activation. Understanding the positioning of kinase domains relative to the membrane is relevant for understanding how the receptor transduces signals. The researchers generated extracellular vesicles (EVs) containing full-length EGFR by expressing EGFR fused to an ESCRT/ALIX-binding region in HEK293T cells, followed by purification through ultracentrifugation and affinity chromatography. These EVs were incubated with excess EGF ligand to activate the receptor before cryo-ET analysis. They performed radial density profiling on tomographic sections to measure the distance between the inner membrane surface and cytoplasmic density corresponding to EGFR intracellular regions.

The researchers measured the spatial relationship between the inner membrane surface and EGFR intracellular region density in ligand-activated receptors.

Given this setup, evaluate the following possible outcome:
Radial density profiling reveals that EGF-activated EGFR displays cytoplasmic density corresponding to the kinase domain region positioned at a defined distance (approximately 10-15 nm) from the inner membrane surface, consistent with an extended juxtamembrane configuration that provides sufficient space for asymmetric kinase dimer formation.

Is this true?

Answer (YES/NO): NO